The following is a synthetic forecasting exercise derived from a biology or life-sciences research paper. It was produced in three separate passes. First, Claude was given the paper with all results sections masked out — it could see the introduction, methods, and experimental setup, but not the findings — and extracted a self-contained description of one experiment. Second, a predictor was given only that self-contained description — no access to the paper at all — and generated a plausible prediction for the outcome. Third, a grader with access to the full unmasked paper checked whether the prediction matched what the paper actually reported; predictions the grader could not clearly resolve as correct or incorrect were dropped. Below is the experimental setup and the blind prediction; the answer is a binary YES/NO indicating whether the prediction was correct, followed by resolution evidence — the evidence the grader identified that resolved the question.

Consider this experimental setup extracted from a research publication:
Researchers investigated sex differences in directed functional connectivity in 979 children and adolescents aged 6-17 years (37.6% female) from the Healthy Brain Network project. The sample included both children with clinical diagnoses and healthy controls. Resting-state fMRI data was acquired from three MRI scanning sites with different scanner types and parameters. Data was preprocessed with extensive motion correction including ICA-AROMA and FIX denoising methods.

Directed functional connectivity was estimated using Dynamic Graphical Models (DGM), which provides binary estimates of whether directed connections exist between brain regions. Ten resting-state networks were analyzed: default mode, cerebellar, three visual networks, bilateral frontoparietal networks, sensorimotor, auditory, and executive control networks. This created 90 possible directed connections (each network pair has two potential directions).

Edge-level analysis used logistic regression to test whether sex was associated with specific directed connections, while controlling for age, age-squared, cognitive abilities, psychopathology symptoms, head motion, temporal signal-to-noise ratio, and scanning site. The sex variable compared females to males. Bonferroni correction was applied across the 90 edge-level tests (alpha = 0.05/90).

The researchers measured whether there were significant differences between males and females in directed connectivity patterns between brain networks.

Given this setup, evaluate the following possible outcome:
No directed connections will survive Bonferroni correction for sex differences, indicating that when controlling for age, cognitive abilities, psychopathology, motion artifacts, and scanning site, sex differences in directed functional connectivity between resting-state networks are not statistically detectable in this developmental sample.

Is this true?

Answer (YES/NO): YES